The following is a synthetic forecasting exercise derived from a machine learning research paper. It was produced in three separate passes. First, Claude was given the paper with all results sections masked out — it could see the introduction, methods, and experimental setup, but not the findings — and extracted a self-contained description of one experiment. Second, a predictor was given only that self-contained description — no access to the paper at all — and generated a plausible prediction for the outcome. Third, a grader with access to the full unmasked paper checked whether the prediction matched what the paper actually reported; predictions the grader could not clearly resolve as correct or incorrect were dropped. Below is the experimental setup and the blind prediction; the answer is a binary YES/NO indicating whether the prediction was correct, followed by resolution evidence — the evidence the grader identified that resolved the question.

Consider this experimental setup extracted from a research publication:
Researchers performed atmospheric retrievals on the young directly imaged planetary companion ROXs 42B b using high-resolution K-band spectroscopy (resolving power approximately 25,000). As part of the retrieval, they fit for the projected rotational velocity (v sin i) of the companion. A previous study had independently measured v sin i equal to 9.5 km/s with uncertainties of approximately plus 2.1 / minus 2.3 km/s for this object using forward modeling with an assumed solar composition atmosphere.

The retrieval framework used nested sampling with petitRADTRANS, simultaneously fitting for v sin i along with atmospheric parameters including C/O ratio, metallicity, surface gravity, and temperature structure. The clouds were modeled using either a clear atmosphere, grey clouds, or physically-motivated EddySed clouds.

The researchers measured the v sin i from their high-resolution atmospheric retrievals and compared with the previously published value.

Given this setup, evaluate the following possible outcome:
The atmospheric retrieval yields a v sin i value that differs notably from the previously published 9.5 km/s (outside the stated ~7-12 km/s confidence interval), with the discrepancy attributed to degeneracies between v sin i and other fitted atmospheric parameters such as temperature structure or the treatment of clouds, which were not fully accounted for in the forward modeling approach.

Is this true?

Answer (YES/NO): NO